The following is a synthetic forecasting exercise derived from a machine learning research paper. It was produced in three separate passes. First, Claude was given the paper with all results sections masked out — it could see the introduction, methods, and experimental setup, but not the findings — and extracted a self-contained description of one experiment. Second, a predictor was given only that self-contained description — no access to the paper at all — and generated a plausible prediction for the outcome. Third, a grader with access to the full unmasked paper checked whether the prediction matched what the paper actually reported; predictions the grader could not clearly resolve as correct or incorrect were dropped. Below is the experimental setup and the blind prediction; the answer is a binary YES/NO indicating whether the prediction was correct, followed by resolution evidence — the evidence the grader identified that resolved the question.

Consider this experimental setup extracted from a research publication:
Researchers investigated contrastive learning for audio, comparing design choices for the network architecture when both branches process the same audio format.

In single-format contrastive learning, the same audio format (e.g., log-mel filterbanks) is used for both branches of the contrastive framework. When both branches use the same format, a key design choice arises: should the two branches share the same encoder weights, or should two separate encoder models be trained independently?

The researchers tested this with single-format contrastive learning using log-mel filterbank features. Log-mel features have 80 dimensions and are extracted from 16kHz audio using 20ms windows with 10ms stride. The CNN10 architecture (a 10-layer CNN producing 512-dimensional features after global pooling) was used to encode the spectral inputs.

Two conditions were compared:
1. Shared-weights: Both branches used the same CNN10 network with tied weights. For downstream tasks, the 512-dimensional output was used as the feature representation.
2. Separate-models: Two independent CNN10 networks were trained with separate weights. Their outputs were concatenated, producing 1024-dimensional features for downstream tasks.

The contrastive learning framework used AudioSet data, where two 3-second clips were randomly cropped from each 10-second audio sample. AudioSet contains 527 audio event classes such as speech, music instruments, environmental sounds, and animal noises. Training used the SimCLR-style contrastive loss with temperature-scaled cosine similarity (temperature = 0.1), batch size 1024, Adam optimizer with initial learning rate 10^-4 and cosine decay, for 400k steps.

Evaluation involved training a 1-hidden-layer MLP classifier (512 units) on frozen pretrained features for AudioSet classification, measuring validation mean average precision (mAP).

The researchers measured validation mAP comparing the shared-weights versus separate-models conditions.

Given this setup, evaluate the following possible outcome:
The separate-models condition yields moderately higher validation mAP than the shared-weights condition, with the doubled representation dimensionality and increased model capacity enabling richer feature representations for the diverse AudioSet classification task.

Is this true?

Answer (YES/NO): NO